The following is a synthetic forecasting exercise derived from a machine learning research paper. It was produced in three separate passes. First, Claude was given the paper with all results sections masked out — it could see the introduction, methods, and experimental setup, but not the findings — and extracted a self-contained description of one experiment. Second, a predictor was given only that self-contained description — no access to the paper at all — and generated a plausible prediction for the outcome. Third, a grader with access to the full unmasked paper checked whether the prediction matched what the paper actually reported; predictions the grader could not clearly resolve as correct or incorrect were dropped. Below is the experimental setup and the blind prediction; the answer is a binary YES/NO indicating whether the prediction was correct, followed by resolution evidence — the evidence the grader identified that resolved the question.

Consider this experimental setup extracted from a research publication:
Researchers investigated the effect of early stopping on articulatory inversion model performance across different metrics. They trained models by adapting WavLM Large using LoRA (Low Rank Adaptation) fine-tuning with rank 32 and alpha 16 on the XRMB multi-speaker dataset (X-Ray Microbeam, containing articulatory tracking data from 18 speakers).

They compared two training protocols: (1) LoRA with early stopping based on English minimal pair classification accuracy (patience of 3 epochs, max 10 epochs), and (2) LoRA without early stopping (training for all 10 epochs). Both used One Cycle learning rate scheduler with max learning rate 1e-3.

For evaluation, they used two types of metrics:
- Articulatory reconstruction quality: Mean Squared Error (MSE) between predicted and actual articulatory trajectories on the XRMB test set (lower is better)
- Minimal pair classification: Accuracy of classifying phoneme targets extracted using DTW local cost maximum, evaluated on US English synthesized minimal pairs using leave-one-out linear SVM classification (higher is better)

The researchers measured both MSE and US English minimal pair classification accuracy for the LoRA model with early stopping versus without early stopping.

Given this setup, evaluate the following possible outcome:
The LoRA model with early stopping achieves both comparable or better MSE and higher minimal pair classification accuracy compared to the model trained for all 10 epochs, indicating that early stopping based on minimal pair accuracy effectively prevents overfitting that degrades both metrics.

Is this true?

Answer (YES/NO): NO